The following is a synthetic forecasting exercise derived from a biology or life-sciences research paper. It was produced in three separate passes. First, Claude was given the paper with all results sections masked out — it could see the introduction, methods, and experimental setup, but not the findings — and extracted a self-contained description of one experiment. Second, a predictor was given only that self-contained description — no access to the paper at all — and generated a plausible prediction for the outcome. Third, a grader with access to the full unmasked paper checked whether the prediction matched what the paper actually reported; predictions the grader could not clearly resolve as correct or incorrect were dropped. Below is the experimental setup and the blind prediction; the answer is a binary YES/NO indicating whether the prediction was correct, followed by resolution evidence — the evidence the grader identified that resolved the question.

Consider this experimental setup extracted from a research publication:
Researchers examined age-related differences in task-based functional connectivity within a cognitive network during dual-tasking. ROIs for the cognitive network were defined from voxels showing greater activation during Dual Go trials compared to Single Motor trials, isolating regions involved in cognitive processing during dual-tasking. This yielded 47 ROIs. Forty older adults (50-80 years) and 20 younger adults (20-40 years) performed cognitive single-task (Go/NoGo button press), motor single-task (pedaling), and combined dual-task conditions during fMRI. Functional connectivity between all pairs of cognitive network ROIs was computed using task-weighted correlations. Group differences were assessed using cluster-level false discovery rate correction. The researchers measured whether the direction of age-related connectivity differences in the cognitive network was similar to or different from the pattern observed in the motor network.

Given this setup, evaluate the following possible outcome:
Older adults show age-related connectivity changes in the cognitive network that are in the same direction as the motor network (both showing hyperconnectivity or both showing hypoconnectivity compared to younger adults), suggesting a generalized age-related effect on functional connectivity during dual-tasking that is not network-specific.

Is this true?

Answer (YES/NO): NO